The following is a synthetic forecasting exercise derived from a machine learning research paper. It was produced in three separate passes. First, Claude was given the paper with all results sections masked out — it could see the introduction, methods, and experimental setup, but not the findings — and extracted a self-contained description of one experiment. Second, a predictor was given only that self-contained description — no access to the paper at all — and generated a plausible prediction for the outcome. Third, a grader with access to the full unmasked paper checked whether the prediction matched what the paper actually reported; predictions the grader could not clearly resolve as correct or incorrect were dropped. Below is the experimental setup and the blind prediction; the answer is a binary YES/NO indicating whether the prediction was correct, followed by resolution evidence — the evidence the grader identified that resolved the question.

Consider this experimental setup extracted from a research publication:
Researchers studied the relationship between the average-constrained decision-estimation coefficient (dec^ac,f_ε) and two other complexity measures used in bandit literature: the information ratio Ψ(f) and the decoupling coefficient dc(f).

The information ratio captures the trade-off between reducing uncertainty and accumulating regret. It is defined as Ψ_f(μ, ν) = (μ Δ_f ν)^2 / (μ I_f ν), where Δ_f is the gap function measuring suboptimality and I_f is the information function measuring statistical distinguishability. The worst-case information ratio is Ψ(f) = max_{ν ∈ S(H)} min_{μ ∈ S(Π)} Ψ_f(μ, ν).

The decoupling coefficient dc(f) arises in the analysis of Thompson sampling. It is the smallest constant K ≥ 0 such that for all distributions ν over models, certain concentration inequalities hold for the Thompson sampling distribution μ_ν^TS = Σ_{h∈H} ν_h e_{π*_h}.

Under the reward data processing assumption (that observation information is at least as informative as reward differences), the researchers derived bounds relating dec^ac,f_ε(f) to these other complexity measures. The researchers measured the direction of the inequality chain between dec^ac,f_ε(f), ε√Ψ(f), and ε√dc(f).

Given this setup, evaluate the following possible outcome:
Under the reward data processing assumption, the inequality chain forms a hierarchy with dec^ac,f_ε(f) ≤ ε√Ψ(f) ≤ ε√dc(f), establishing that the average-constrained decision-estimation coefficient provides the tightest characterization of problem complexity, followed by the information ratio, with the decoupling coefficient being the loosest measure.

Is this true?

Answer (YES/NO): YES